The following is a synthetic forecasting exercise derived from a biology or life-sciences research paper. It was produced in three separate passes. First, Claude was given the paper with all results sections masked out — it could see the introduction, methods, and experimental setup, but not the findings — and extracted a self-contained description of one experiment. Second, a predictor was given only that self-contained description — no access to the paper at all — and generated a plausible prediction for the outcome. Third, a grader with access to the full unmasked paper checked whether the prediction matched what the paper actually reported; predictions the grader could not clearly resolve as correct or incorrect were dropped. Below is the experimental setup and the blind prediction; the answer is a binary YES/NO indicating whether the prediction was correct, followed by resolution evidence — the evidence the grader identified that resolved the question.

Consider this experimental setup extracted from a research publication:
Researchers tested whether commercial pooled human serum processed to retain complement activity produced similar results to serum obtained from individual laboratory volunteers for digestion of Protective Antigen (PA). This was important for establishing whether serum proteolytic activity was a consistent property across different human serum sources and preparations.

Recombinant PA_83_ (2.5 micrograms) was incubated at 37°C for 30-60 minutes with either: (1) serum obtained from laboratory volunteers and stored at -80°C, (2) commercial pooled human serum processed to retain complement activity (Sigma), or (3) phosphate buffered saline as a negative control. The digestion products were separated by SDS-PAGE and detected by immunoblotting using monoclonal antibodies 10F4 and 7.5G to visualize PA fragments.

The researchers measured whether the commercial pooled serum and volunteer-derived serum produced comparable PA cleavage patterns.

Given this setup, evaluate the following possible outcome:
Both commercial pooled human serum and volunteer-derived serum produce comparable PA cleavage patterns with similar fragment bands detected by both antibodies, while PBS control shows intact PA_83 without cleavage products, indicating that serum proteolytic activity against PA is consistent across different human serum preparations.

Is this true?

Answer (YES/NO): YES